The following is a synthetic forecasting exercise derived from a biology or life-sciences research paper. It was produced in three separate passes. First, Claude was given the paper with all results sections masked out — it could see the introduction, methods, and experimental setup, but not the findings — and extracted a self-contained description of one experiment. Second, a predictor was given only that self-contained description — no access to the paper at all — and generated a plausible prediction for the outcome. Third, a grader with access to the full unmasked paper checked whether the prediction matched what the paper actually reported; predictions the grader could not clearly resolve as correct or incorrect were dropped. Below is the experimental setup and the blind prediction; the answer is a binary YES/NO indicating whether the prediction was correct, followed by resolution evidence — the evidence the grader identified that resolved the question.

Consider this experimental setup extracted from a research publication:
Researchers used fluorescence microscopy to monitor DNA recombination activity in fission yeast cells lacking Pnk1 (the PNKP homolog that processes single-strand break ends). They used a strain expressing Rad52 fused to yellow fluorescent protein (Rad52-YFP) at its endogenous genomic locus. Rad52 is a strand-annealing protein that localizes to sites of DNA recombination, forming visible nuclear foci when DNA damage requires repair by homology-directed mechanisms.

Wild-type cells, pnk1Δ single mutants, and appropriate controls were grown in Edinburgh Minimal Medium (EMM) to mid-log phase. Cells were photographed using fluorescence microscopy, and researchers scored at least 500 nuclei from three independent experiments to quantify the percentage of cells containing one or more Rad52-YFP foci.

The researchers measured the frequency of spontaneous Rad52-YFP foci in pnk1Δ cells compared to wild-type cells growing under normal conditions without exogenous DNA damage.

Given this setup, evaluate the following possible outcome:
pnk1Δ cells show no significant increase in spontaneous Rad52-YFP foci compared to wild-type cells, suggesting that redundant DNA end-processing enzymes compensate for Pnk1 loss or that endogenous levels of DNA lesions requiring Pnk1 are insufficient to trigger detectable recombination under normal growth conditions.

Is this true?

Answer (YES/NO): NO